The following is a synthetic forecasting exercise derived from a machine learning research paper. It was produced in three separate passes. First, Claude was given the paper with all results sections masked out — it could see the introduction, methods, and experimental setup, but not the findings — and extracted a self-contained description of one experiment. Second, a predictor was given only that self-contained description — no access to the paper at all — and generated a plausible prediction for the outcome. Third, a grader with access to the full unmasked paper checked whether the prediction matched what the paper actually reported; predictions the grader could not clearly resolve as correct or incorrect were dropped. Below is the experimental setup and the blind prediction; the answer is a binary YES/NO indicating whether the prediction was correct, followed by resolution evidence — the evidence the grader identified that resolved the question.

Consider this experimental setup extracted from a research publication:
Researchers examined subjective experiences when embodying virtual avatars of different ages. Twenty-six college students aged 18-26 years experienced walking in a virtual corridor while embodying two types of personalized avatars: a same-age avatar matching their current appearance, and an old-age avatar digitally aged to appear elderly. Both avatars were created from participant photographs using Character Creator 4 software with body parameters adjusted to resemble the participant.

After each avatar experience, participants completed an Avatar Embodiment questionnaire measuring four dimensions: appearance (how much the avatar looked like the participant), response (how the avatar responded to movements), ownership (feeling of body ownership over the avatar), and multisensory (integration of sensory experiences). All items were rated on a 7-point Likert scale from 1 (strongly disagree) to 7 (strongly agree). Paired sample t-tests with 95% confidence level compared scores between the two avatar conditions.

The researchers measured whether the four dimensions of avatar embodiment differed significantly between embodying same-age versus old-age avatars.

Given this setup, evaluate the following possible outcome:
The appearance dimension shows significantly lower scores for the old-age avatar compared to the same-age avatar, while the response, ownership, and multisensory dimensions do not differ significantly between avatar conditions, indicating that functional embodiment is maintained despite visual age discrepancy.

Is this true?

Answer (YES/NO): NO